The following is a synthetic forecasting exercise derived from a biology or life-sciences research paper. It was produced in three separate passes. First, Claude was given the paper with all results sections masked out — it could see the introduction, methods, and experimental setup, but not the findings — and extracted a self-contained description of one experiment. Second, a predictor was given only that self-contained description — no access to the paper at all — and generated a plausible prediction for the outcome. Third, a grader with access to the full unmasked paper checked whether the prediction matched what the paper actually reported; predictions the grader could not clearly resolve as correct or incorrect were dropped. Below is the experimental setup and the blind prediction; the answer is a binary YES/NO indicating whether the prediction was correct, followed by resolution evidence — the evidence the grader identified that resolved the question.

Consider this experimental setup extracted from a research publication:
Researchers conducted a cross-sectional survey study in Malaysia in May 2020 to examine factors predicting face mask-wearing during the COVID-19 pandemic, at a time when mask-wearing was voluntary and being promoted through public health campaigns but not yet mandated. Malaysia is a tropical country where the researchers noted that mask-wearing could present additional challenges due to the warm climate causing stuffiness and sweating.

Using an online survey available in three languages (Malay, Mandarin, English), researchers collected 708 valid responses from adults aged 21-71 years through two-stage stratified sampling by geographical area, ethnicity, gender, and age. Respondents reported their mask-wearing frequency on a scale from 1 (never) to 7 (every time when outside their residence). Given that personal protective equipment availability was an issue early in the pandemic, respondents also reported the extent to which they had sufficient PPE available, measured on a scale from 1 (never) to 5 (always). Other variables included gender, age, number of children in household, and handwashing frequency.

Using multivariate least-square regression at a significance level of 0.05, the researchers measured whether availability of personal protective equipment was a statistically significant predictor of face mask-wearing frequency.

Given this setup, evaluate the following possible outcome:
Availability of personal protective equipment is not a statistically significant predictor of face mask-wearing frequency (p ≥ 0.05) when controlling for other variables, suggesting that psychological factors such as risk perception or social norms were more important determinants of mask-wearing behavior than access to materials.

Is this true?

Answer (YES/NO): NO